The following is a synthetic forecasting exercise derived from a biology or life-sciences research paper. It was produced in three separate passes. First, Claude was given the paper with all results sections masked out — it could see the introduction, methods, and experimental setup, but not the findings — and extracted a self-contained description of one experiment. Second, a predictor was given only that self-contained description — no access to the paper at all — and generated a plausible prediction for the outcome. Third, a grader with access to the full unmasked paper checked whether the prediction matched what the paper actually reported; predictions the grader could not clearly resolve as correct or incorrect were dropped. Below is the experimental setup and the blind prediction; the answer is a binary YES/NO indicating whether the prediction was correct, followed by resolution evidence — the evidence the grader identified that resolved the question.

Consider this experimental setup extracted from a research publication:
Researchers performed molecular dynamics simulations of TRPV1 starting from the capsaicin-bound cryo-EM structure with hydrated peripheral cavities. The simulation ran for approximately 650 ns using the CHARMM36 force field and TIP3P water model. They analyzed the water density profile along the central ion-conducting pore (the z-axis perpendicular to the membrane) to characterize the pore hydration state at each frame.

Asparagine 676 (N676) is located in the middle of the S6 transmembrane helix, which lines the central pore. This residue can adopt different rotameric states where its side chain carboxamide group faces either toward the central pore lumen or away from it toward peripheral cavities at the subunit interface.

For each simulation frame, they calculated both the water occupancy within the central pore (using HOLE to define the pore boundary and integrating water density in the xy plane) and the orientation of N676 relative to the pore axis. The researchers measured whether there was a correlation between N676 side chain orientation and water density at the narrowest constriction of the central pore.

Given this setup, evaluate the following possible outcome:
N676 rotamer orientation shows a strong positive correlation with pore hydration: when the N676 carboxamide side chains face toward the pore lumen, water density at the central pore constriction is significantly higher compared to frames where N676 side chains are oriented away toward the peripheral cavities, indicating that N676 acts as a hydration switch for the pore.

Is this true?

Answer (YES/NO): YES